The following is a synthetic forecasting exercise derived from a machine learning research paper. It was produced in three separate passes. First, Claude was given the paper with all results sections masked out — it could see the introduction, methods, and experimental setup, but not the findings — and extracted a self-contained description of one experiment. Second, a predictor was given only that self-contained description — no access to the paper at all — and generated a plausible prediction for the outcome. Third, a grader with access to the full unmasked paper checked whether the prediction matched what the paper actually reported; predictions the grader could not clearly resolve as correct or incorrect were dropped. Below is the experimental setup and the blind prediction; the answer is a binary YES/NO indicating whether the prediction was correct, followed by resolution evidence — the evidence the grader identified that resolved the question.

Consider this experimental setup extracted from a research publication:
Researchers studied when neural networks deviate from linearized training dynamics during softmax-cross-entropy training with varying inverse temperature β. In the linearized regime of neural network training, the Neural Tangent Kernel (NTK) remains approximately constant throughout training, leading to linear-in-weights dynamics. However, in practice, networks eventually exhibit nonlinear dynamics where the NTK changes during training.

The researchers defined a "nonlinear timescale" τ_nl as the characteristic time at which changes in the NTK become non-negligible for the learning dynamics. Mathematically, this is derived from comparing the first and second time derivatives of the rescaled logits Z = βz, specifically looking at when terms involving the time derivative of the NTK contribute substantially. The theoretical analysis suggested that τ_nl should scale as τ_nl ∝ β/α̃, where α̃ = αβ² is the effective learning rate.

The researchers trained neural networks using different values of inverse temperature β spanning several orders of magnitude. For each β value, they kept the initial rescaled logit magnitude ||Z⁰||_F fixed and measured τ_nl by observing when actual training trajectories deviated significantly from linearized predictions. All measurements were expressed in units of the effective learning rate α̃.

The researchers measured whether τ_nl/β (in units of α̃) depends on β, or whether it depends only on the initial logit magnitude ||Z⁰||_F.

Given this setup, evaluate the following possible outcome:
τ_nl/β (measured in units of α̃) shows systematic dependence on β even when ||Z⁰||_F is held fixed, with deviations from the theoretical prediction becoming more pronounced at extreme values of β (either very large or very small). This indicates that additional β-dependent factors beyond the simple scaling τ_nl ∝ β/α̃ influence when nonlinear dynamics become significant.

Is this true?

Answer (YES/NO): NO